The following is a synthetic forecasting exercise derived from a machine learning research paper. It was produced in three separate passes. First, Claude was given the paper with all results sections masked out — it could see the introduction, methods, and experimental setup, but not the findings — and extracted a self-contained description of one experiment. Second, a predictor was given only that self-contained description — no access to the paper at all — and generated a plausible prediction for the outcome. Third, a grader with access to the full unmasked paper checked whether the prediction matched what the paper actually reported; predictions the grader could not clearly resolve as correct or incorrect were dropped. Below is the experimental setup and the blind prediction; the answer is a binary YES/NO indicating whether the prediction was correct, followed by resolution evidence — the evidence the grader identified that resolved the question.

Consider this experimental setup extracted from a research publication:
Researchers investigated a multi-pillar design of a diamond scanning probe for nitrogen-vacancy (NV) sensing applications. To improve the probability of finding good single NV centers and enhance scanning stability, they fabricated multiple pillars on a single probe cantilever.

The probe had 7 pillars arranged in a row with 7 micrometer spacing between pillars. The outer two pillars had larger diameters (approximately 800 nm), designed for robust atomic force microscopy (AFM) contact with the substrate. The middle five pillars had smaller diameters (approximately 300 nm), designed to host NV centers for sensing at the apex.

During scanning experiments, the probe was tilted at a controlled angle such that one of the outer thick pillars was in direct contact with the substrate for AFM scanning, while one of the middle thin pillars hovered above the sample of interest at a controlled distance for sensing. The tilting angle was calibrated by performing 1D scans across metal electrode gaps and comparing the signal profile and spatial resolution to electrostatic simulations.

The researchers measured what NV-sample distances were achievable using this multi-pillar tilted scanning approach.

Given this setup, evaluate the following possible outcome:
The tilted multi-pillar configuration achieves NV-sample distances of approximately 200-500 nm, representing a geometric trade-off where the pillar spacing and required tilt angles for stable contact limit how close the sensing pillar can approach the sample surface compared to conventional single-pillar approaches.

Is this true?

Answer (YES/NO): NO